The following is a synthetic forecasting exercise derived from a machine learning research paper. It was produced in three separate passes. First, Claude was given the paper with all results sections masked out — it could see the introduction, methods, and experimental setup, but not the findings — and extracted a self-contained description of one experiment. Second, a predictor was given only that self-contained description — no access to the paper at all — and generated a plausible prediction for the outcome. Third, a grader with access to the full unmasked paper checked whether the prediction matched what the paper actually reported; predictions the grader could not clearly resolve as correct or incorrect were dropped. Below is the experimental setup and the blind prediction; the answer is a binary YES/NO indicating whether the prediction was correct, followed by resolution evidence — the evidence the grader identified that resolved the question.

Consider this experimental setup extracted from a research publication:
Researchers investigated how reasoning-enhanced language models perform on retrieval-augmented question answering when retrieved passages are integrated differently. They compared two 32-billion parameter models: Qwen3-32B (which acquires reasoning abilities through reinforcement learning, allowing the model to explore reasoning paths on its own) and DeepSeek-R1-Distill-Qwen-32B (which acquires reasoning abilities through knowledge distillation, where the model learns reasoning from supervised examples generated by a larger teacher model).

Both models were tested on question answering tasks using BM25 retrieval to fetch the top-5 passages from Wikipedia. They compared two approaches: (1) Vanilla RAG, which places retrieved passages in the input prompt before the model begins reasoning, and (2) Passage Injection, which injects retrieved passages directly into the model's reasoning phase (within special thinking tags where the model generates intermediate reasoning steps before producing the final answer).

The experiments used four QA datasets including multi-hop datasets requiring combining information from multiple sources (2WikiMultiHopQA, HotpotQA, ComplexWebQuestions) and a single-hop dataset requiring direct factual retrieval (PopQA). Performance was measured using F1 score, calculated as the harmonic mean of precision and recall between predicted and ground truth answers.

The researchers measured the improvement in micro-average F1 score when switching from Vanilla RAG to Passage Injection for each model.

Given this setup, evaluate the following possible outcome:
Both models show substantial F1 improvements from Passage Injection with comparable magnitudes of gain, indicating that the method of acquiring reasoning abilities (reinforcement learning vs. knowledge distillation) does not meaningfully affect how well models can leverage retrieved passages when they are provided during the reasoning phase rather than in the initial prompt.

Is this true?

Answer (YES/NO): NO